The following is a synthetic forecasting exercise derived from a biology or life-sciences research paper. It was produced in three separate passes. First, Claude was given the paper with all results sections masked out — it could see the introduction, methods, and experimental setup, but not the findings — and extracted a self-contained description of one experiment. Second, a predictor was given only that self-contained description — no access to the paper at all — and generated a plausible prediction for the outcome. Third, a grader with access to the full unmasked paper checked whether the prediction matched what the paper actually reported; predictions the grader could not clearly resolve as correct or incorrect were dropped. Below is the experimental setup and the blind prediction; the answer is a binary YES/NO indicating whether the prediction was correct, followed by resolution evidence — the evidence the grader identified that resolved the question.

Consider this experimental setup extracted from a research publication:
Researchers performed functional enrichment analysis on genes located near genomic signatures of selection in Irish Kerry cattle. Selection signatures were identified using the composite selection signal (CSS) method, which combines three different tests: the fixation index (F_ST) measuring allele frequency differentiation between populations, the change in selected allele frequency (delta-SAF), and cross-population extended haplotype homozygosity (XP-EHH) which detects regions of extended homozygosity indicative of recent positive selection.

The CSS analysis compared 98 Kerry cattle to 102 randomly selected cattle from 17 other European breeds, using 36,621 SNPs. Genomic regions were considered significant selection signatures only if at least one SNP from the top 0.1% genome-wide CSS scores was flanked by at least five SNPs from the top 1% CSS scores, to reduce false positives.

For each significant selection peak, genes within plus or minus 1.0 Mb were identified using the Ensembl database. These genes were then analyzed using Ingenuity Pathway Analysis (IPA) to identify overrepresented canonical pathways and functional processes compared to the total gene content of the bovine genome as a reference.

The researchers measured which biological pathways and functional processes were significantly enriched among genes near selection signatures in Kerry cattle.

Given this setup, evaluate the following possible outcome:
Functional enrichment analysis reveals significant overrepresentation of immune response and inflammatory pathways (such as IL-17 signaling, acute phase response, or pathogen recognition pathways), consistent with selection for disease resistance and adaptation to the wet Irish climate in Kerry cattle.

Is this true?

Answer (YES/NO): NO